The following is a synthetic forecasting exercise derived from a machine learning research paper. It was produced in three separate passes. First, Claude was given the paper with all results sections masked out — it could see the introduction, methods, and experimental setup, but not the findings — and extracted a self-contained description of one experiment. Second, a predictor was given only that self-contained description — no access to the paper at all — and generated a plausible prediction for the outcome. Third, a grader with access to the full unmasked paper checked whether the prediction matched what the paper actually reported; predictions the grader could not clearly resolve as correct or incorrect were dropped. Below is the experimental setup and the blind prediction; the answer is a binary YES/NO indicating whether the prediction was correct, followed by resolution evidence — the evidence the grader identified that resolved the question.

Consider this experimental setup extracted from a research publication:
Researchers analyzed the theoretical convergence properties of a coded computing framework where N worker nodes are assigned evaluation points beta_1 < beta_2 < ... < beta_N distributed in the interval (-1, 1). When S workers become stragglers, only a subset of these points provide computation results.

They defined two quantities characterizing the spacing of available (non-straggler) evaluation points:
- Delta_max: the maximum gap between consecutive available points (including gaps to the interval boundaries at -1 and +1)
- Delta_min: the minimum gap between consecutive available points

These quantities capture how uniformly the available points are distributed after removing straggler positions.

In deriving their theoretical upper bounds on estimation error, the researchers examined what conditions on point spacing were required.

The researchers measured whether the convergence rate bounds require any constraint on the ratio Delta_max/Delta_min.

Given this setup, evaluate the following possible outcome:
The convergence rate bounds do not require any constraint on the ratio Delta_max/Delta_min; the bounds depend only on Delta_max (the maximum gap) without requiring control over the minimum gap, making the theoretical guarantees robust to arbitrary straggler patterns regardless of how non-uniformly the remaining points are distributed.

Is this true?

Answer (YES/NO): NO